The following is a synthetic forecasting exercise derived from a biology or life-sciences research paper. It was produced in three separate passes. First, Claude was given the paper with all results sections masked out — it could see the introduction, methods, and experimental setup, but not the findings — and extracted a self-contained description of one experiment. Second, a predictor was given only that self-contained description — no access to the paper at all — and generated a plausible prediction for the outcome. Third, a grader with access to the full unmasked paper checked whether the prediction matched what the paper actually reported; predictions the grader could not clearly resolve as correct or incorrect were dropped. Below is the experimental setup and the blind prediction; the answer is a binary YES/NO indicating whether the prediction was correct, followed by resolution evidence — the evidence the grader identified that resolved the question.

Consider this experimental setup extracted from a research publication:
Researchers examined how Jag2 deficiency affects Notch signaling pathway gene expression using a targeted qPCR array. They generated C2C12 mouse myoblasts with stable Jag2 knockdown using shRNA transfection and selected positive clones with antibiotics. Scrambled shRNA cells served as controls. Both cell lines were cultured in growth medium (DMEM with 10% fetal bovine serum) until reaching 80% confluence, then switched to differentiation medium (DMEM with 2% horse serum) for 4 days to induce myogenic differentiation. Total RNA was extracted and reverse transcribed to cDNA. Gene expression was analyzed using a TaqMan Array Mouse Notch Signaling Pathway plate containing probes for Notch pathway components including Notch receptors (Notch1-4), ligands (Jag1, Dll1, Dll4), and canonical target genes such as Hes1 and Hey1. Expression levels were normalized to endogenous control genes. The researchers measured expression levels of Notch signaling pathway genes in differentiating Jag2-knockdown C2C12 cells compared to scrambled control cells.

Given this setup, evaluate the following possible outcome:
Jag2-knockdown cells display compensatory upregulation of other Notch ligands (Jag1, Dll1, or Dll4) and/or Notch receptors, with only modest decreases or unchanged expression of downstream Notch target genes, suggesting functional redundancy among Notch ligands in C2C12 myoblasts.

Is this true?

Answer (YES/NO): NO